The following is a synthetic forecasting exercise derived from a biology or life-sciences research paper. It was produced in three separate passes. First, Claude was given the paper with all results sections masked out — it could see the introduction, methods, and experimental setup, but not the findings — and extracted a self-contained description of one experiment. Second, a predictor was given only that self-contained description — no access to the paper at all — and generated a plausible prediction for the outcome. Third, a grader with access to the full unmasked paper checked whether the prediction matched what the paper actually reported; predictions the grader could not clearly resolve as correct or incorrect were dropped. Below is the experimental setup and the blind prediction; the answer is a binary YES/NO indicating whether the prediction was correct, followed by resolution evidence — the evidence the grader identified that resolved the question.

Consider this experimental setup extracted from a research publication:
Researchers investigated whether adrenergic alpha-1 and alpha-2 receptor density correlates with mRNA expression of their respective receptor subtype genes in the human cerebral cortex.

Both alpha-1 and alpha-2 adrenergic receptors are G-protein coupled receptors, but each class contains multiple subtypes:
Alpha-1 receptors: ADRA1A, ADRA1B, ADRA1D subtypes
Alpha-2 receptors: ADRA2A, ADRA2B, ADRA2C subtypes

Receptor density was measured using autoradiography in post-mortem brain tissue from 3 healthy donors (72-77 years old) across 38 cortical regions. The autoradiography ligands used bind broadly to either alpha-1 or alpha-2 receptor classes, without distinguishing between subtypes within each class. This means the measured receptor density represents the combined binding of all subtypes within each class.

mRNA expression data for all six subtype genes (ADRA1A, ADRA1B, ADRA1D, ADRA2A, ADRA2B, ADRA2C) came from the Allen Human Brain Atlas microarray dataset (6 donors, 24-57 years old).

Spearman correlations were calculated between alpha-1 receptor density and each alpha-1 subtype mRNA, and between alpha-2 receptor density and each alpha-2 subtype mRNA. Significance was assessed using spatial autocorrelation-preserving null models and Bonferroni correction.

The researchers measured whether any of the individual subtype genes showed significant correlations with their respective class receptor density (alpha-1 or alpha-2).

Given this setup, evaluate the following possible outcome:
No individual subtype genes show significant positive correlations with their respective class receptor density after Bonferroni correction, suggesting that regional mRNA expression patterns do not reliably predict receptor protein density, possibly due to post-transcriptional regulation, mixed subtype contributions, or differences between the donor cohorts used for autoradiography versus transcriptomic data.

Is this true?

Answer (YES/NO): NO